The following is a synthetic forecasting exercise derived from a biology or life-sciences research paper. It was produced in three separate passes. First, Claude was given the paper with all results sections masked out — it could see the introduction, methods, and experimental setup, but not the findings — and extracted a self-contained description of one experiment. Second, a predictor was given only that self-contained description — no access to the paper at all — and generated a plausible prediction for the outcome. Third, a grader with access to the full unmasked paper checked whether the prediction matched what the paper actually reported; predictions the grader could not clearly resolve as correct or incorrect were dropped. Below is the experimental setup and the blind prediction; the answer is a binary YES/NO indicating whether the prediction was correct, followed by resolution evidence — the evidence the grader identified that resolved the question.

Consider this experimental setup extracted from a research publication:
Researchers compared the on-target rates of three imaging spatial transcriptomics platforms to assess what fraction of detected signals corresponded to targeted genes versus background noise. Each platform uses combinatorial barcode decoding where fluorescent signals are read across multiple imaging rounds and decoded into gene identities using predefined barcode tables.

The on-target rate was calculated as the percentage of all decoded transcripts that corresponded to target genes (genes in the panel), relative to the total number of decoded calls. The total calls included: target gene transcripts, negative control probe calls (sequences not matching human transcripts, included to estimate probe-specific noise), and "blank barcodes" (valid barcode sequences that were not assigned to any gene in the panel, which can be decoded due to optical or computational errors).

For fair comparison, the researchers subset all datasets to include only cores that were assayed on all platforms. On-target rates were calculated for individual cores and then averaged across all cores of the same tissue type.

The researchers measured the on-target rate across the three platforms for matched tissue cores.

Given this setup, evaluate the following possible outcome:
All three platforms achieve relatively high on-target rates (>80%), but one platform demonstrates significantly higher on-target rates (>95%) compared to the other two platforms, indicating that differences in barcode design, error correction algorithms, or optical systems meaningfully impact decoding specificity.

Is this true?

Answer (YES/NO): NO